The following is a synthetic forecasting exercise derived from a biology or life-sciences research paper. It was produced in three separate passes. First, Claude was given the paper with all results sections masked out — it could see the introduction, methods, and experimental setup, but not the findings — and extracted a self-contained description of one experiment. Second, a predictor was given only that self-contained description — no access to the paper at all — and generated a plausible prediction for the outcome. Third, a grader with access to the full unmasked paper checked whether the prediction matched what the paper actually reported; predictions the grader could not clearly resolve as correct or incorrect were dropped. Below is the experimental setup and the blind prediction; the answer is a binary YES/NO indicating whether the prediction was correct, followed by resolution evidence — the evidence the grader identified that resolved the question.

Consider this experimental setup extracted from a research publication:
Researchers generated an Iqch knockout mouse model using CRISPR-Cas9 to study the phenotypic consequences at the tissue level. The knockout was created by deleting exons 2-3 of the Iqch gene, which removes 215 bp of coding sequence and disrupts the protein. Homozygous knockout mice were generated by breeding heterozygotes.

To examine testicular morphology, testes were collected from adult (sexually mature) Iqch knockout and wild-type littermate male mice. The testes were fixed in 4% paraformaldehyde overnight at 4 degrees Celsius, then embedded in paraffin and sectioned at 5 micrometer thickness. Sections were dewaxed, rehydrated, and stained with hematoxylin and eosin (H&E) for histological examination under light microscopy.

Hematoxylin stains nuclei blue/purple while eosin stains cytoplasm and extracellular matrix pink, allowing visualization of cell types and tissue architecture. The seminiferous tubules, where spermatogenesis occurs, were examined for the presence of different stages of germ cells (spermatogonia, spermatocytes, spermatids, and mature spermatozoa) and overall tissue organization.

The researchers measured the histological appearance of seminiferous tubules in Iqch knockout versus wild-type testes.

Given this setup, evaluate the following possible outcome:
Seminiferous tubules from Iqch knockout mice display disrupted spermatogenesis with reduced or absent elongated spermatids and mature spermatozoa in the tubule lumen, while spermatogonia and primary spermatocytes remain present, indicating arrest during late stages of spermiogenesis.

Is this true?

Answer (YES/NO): NO